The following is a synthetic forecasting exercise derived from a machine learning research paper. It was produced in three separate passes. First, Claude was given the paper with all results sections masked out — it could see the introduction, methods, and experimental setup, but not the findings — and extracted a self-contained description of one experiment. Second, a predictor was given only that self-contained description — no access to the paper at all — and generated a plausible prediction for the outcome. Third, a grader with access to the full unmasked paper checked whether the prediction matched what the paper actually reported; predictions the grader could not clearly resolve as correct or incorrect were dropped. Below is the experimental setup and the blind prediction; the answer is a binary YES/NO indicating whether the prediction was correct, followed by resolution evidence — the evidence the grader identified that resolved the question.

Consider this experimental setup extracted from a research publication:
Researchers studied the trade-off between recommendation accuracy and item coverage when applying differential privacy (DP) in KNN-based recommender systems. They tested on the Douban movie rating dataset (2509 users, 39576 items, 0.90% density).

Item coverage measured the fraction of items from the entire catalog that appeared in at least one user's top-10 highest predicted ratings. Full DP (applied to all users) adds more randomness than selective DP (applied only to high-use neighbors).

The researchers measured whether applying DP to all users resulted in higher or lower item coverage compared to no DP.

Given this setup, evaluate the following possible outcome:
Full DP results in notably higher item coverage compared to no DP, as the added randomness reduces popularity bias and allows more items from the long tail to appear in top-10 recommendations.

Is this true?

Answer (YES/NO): NO